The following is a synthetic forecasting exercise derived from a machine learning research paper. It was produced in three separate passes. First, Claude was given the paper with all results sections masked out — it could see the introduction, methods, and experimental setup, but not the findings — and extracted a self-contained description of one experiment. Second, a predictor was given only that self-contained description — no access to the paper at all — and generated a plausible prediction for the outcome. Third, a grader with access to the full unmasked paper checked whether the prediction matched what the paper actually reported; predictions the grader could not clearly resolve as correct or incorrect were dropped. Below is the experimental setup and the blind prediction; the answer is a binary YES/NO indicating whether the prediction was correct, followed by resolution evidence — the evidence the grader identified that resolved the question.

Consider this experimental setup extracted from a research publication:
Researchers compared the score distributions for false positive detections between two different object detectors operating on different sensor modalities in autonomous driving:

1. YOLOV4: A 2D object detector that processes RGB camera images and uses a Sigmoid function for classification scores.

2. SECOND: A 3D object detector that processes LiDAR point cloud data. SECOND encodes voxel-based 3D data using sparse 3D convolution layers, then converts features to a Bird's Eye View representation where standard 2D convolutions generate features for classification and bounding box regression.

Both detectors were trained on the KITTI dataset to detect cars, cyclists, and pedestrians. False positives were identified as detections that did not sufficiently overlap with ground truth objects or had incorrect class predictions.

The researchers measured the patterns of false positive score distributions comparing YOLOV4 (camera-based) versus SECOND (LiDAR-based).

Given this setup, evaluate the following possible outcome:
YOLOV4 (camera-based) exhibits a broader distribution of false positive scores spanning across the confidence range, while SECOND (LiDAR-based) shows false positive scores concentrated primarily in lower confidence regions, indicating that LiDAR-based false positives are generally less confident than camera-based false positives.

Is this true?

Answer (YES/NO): NO